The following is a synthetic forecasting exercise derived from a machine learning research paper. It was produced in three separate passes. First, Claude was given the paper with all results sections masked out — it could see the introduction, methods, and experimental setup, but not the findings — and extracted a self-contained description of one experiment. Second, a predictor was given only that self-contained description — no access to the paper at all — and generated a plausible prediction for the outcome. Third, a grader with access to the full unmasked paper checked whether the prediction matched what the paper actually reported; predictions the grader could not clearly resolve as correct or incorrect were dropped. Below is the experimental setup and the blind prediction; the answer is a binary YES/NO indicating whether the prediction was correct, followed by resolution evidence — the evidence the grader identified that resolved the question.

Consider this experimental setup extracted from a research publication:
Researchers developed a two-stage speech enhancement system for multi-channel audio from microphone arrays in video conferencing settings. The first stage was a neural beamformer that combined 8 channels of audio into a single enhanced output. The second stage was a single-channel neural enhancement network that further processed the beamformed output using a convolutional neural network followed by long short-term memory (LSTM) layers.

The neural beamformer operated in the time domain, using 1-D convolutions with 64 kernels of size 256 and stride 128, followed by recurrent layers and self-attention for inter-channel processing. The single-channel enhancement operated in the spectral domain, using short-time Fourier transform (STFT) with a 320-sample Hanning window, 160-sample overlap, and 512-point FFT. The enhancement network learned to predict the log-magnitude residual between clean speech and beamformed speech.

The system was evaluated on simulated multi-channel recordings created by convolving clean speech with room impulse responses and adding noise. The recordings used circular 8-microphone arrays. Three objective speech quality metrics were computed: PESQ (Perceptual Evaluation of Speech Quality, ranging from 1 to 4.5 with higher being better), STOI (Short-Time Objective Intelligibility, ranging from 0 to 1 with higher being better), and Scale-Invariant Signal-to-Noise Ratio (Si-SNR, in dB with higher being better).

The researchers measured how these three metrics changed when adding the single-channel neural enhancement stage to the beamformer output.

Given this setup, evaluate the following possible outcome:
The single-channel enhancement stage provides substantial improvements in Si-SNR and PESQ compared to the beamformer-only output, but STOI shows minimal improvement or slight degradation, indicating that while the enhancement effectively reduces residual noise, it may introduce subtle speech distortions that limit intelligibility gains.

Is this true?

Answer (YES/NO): NO